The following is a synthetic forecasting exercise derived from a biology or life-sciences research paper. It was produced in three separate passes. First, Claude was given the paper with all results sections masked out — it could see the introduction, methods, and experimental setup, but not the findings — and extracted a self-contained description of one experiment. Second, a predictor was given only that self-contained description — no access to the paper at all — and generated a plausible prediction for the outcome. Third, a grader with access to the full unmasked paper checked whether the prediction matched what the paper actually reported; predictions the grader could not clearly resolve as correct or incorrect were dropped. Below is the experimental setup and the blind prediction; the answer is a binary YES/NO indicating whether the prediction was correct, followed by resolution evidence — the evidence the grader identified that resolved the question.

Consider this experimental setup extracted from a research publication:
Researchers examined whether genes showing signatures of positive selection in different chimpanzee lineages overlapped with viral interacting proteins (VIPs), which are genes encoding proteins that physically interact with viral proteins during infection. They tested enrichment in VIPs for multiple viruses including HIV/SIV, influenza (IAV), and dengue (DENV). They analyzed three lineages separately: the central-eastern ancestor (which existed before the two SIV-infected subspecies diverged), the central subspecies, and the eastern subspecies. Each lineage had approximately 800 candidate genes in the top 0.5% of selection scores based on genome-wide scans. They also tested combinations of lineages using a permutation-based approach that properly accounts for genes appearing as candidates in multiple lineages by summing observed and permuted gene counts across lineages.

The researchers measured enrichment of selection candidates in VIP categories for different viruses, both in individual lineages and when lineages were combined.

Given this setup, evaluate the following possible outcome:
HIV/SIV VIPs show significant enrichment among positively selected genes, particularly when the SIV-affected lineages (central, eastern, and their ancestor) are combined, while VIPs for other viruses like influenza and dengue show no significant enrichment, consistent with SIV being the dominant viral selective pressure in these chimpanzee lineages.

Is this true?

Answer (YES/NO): NO